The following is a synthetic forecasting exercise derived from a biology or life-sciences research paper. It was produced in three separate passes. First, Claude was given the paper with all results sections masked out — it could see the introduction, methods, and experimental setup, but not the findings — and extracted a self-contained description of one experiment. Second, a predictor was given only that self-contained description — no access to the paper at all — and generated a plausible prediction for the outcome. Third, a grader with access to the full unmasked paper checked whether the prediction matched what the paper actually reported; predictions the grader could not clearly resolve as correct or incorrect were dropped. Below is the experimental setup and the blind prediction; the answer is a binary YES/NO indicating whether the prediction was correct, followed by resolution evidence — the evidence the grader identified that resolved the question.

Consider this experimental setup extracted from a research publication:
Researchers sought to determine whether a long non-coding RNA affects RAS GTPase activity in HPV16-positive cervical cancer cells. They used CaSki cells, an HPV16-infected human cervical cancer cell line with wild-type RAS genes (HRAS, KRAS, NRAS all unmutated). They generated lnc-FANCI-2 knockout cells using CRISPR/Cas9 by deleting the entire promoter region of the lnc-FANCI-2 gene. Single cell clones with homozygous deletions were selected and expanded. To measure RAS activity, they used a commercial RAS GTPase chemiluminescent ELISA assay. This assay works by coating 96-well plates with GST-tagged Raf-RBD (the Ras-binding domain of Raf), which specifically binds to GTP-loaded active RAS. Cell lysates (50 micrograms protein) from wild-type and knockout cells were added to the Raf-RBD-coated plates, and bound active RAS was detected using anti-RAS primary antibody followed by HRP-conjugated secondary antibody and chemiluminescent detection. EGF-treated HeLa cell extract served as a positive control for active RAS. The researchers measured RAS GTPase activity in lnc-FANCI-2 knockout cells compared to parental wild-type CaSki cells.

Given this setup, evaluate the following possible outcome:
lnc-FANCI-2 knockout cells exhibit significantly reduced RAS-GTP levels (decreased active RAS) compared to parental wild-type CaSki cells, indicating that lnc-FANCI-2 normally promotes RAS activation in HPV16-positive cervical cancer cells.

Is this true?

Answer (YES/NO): NO